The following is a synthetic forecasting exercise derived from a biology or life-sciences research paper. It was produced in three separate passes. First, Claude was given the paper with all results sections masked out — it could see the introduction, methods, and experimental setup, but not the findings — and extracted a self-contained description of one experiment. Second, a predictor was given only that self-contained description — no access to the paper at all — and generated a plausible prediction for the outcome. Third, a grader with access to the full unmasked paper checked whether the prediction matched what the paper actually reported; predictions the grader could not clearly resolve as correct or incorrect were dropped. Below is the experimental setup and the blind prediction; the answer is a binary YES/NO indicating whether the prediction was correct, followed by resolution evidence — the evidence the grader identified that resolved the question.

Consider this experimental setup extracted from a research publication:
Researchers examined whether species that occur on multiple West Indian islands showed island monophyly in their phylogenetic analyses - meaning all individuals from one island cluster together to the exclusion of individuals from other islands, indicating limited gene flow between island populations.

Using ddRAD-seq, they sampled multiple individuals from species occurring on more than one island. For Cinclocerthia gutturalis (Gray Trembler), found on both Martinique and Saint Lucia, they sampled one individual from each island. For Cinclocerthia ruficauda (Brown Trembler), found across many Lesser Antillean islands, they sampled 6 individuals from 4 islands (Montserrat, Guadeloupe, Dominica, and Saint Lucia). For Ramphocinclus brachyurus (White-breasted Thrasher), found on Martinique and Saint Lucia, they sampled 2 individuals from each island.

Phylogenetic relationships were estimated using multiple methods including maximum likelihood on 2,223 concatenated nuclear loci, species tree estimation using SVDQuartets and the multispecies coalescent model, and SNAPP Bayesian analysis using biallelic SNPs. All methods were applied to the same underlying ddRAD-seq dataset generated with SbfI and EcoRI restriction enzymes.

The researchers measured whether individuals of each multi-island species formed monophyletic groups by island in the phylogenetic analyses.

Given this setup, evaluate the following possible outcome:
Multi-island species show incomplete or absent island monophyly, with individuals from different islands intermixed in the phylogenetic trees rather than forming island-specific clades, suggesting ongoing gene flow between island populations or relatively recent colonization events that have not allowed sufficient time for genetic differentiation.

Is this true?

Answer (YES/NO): NO